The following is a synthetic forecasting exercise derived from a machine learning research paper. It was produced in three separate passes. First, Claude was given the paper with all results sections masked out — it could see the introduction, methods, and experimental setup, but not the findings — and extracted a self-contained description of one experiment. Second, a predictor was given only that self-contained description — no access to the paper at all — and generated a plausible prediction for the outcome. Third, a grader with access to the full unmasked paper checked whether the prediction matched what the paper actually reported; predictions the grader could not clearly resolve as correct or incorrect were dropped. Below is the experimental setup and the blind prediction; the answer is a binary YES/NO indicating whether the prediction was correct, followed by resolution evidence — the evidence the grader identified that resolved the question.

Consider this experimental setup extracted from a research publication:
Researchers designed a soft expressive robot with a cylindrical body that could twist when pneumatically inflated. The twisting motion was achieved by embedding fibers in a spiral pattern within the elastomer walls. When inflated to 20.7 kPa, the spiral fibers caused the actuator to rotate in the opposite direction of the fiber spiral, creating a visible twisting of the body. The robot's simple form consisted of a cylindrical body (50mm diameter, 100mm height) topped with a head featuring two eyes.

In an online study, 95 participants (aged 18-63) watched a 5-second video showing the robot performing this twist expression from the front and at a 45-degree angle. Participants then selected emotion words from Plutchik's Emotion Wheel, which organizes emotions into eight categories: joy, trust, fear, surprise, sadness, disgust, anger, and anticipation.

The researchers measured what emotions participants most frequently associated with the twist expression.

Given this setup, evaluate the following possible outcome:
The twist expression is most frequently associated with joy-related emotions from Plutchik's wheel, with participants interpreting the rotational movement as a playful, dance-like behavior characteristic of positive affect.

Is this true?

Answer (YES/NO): NO